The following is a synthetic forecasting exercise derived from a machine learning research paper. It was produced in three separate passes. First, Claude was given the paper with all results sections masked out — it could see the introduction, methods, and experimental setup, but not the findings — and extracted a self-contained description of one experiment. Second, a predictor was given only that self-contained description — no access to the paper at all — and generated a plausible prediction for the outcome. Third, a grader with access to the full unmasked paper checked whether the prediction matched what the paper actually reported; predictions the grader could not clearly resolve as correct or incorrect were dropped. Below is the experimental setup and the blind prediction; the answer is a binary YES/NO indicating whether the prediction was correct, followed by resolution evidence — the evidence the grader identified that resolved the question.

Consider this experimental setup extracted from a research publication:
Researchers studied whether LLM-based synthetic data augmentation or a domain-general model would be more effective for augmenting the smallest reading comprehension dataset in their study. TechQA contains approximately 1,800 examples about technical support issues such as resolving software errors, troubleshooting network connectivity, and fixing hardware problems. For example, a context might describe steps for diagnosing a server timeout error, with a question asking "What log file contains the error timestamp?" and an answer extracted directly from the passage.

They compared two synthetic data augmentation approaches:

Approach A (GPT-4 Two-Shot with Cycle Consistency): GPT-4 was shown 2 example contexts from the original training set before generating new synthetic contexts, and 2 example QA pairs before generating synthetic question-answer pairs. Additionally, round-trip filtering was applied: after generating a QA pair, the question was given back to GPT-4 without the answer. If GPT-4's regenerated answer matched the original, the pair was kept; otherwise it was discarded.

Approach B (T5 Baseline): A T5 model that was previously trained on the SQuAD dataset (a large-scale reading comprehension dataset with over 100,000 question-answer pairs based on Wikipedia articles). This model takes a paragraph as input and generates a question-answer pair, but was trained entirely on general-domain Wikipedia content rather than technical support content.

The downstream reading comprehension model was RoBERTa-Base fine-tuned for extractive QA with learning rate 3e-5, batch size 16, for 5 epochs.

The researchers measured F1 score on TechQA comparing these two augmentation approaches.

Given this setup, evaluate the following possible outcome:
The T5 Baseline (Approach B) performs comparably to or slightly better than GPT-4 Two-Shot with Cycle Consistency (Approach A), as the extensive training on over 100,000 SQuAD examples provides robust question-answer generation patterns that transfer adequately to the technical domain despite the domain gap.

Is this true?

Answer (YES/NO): NO